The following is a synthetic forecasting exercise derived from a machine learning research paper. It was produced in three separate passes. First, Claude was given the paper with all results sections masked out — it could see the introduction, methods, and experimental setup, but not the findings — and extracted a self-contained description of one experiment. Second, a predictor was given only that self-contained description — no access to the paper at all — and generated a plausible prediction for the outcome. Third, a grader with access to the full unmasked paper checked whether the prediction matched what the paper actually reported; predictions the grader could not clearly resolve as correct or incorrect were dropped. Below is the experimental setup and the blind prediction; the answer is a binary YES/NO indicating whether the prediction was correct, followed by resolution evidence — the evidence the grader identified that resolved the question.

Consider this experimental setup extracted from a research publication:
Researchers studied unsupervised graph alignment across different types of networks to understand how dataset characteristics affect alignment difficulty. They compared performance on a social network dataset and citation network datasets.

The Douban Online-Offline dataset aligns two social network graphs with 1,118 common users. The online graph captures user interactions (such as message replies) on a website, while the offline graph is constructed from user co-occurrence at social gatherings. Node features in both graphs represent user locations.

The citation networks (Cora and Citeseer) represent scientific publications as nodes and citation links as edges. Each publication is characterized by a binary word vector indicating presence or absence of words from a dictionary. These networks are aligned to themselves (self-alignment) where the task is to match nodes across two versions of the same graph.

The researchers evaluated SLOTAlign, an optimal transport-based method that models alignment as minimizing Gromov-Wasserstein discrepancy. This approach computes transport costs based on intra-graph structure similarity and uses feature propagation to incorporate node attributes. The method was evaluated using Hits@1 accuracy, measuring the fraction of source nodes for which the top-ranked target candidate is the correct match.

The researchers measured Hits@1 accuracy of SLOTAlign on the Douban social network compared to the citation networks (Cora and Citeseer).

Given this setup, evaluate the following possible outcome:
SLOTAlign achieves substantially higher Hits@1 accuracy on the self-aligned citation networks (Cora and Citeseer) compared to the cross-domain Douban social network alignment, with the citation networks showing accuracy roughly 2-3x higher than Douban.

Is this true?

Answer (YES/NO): YES